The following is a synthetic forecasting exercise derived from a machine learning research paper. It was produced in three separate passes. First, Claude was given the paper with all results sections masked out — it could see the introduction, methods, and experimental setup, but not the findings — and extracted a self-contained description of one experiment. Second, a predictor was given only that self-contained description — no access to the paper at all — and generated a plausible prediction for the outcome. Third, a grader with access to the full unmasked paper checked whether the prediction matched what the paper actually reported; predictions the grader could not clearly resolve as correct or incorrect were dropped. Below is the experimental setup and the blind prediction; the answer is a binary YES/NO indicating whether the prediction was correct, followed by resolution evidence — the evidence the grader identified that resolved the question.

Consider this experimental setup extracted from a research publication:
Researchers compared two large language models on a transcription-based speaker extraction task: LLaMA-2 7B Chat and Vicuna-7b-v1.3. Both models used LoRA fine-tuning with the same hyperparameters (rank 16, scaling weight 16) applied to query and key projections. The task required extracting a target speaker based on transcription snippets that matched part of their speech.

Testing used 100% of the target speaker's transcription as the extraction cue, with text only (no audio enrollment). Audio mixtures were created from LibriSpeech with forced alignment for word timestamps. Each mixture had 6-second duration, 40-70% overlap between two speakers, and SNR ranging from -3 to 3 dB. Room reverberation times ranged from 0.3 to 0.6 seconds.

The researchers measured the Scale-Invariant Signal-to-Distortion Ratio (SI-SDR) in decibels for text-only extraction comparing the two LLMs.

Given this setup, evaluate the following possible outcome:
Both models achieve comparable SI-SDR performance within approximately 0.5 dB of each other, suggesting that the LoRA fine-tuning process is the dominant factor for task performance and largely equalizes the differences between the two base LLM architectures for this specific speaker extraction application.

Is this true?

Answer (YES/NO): NO